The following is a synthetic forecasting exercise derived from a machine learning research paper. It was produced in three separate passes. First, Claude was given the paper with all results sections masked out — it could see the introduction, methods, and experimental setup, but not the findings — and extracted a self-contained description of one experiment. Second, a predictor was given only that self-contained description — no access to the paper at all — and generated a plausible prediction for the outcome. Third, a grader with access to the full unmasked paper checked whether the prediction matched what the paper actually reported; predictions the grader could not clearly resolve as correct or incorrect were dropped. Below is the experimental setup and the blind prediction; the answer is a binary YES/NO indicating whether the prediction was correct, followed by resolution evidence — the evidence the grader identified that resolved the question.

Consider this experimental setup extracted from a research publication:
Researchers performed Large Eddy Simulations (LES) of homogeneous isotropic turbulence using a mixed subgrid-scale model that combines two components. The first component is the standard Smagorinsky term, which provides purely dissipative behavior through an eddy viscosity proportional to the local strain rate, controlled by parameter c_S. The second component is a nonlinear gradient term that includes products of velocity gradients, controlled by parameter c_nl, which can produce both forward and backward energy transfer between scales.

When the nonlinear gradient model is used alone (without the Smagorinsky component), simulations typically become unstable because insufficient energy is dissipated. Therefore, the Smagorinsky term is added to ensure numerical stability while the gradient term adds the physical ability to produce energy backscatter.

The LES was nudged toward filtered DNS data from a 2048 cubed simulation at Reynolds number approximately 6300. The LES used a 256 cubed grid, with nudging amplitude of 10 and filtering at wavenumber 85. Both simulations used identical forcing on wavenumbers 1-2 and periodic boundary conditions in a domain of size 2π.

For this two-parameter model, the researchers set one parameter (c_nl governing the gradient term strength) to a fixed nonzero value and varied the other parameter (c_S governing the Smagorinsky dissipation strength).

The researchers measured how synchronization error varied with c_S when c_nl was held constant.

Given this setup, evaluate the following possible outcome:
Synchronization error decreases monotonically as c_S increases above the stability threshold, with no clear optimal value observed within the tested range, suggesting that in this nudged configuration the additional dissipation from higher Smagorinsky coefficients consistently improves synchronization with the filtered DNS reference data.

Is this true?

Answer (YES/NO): NO